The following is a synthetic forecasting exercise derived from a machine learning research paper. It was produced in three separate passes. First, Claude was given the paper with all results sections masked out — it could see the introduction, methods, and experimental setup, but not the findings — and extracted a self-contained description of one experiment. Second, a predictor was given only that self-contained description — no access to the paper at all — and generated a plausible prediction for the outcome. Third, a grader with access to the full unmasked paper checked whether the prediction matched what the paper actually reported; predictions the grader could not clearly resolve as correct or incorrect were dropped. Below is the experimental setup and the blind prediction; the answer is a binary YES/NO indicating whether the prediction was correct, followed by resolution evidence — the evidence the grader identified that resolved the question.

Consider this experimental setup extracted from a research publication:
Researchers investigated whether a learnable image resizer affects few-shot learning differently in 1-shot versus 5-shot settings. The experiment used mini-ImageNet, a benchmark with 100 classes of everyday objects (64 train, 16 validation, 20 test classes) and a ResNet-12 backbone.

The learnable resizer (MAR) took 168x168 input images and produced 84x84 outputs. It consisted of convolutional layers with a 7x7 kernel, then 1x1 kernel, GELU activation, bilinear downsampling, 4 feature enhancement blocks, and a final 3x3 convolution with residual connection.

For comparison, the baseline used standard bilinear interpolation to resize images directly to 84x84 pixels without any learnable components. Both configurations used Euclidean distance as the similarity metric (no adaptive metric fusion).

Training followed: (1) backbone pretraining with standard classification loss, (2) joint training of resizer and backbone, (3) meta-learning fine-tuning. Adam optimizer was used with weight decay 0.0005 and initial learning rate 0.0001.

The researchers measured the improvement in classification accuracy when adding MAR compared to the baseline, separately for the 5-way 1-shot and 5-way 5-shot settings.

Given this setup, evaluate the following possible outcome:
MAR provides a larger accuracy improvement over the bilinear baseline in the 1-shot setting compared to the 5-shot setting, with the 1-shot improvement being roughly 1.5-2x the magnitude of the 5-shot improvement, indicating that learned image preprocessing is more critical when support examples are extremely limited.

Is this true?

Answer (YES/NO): NO